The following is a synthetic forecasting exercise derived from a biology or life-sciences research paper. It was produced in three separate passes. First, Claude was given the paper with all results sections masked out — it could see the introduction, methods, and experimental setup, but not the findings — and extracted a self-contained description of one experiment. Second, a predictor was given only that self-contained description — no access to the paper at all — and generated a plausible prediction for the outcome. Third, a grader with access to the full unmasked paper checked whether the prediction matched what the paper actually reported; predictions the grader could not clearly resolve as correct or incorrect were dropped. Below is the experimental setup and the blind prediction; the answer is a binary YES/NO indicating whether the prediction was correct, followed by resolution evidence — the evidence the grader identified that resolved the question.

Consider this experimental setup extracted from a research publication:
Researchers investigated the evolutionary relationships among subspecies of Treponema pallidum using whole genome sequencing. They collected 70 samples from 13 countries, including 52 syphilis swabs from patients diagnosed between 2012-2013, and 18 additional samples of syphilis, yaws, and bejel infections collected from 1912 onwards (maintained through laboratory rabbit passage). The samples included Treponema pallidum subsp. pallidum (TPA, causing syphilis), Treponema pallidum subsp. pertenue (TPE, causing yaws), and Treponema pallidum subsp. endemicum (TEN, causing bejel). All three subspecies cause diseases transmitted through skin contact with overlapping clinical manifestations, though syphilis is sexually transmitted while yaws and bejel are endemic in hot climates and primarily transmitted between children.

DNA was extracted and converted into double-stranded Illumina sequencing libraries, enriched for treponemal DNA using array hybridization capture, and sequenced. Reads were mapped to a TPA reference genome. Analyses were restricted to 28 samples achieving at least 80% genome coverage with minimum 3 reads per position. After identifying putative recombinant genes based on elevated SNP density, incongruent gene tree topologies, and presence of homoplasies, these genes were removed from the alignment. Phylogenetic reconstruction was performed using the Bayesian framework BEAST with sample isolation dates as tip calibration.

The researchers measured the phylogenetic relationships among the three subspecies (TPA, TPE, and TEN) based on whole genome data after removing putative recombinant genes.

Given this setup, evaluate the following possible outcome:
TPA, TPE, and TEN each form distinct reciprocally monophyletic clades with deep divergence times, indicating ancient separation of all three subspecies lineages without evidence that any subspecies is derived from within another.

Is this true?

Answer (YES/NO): NO